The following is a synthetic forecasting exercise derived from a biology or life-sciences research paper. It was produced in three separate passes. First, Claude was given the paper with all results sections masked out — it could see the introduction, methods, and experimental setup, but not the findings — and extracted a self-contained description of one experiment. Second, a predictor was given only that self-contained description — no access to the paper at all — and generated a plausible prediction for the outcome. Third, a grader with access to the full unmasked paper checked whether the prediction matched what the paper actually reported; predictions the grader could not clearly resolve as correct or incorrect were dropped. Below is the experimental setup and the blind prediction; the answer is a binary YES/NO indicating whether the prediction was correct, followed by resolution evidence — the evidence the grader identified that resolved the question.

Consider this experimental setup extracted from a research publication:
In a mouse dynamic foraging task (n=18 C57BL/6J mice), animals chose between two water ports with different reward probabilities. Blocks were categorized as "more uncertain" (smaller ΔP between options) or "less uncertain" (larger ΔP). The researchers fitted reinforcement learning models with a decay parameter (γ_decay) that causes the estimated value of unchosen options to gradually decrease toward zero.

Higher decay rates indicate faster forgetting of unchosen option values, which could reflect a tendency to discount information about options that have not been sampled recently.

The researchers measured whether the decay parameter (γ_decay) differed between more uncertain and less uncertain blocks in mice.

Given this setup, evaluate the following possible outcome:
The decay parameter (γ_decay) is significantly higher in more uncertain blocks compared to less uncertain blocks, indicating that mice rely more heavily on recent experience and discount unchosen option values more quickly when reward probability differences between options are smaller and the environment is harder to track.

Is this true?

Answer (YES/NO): NO